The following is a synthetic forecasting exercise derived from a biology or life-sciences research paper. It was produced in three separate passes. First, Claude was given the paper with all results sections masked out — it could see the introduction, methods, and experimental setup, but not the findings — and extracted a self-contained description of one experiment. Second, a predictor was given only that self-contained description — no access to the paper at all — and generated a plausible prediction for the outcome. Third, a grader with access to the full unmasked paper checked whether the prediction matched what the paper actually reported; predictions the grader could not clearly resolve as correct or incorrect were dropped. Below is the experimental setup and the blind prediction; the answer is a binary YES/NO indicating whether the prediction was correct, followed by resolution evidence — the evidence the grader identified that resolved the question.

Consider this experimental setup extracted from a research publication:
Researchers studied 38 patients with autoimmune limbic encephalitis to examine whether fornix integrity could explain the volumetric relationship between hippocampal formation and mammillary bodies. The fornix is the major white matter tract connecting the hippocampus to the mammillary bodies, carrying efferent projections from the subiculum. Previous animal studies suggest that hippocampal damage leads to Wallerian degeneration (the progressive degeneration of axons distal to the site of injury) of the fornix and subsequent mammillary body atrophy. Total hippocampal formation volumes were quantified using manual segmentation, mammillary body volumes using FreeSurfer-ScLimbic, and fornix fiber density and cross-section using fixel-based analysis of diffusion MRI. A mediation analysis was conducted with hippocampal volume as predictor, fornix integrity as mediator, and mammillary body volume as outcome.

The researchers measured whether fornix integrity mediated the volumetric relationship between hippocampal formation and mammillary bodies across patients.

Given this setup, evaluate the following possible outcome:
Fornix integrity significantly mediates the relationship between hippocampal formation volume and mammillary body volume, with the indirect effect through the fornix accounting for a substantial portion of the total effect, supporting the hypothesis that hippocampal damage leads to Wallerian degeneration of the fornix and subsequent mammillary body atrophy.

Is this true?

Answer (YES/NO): YES